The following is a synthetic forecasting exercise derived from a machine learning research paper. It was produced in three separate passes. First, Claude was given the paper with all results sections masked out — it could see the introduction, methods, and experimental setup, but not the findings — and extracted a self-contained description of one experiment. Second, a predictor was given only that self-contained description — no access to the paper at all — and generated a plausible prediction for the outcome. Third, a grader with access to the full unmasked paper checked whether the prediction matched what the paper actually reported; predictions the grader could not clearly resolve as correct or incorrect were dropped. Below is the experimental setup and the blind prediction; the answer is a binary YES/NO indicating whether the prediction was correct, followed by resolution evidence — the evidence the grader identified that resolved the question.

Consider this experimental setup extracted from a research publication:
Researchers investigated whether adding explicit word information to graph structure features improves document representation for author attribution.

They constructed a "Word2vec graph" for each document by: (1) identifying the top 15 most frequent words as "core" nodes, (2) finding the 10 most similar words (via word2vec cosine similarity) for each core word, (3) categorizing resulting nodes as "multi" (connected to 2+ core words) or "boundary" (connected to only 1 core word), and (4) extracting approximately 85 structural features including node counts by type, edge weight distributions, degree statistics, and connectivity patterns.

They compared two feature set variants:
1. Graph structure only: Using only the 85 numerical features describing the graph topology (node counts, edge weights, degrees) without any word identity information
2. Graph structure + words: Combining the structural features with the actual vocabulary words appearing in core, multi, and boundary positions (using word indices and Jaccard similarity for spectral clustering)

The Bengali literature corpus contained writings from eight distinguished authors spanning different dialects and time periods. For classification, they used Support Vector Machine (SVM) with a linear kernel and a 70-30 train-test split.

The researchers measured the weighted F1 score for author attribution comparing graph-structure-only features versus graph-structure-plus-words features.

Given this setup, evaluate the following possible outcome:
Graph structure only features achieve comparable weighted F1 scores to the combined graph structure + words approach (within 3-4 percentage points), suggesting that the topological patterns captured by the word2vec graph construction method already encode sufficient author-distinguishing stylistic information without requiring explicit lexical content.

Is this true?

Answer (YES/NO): NO